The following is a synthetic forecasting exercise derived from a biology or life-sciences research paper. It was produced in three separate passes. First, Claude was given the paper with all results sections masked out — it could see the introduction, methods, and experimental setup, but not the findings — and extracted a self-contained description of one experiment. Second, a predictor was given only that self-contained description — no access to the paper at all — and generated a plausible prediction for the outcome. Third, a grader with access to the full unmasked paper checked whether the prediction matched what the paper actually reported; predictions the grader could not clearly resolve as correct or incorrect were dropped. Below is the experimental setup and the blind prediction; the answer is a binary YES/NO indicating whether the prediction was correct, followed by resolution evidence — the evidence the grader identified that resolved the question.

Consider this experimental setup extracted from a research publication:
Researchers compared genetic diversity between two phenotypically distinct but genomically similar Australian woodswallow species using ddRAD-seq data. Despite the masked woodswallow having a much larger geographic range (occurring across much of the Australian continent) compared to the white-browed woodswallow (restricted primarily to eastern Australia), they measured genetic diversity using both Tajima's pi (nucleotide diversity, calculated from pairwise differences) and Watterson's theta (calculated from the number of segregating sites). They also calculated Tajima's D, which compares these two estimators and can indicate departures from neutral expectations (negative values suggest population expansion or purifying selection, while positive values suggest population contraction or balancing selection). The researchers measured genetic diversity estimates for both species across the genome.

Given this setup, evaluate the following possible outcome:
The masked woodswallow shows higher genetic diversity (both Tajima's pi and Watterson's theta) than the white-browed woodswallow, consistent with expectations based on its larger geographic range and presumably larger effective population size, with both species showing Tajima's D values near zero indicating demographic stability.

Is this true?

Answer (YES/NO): NO